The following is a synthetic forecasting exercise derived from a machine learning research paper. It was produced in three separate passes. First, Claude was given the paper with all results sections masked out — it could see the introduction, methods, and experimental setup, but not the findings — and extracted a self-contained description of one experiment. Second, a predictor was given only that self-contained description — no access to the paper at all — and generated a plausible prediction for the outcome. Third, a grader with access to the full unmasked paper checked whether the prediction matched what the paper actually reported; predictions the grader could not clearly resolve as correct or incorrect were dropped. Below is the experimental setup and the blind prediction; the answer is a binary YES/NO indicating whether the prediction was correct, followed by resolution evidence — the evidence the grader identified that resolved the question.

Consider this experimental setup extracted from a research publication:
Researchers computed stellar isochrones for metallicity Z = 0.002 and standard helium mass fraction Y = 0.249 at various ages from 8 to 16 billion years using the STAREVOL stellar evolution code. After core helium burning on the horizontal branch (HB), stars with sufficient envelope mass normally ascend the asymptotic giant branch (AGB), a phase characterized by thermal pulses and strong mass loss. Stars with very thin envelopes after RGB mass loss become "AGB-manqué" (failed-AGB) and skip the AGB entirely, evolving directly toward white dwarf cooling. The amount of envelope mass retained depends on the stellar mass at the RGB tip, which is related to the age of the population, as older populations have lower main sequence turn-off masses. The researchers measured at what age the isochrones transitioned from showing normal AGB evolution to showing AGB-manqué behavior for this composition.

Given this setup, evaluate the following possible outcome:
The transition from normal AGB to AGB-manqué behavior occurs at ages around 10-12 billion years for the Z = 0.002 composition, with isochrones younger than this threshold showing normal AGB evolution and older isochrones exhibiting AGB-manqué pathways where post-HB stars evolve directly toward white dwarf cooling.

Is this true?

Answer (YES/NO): NO